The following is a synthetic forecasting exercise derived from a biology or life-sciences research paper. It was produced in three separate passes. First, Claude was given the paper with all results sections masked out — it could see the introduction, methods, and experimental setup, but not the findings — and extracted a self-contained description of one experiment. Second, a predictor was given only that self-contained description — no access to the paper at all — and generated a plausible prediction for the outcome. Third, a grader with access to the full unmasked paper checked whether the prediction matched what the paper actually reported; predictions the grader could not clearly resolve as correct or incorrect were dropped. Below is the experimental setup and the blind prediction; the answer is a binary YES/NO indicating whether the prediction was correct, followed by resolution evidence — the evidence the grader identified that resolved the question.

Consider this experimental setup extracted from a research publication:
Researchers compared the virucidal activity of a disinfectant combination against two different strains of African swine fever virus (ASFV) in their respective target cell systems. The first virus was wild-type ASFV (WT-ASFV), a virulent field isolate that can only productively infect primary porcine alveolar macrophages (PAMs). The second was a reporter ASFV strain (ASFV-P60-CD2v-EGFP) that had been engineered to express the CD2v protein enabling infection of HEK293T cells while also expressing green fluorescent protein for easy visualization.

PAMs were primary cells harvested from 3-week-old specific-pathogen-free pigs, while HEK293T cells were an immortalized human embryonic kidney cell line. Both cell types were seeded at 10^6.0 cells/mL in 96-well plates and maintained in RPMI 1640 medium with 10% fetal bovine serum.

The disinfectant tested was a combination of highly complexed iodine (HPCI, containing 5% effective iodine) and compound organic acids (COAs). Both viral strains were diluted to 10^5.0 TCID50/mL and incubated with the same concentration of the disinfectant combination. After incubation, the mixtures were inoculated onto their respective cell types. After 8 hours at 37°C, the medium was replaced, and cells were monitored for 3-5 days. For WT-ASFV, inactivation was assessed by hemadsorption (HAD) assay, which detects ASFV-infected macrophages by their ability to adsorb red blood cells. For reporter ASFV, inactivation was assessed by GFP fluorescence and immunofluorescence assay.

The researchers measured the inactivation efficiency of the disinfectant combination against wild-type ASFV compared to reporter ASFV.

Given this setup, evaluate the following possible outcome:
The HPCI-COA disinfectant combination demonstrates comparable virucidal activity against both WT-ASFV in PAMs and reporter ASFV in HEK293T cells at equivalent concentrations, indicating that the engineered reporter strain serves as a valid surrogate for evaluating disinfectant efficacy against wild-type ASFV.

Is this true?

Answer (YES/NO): YES